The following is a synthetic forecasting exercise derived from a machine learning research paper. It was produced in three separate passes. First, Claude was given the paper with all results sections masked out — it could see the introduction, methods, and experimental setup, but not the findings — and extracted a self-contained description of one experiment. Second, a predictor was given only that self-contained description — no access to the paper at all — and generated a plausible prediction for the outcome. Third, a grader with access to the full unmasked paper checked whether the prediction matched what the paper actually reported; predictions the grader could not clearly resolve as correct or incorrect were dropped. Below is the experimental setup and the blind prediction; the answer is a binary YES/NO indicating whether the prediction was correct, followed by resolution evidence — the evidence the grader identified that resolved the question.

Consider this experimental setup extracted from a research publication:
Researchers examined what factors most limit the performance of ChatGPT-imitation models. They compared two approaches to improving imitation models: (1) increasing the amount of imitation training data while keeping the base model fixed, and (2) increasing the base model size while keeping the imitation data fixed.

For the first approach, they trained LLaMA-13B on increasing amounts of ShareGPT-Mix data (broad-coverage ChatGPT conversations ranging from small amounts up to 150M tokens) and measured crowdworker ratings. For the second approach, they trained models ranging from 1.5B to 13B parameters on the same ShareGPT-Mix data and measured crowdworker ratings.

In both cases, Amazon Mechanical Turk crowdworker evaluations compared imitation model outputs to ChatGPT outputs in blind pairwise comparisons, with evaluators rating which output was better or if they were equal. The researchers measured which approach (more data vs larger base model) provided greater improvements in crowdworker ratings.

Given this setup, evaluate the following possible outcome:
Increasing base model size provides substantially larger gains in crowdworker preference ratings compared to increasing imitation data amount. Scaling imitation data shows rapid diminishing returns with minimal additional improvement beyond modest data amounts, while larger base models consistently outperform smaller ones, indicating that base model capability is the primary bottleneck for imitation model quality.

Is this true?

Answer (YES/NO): YES